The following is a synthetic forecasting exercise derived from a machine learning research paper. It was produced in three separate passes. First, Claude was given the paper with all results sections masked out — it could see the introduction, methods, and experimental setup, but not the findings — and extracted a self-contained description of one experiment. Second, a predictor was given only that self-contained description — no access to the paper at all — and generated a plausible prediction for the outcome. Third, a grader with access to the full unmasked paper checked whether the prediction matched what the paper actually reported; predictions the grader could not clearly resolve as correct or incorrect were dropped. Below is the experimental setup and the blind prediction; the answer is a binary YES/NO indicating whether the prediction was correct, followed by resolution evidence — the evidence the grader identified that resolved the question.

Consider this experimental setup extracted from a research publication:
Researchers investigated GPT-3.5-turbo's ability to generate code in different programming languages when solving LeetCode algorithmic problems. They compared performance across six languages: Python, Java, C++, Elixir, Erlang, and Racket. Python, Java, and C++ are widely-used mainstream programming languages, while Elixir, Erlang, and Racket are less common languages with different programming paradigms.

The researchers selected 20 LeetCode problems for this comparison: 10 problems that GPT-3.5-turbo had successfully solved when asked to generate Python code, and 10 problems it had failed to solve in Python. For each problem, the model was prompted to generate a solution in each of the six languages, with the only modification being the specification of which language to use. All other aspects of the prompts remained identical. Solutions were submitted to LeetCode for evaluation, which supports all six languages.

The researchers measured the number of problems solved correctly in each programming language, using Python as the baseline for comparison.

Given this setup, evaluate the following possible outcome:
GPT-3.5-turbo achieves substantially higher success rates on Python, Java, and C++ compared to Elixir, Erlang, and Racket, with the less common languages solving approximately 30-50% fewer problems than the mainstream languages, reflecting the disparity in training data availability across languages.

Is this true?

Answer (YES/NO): NO